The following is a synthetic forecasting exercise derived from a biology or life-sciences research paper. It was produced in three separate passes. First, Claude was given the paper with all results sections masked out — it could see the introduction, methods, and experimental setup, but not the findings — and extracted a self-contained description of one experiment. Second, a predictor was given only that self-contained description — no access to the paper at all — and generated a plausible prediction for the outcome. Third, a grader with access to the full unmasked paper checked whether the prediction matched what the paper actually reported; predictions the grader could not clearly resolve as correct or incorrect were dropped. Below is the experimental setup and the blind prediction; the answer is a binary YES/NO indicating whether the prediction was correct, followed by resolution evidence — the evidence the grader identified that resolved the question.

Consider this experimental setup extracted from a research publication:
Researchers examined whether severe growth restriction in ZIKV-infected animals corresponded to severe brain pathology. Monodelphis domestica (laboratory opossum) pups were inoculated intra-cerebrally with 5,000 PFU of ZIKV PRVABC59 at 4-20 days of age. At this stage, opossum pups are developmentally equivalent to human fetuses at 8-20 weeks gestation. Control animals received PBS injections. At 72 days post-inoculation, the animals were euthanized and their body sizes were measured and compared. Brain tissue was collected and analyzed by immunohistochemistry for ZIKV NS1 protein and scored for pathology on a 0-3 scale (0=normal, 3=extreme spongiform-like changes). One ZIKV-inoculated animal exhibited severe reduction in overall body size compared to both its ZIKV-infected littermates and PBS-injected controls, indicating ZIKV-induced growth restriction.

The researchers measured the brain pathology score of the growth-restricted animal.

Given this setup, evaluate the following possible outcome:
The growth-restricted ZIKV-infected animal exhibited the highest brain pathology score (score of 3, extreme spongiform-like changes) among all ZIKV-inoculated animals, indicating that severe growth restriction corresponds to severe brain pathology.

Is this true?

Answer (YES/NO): NO